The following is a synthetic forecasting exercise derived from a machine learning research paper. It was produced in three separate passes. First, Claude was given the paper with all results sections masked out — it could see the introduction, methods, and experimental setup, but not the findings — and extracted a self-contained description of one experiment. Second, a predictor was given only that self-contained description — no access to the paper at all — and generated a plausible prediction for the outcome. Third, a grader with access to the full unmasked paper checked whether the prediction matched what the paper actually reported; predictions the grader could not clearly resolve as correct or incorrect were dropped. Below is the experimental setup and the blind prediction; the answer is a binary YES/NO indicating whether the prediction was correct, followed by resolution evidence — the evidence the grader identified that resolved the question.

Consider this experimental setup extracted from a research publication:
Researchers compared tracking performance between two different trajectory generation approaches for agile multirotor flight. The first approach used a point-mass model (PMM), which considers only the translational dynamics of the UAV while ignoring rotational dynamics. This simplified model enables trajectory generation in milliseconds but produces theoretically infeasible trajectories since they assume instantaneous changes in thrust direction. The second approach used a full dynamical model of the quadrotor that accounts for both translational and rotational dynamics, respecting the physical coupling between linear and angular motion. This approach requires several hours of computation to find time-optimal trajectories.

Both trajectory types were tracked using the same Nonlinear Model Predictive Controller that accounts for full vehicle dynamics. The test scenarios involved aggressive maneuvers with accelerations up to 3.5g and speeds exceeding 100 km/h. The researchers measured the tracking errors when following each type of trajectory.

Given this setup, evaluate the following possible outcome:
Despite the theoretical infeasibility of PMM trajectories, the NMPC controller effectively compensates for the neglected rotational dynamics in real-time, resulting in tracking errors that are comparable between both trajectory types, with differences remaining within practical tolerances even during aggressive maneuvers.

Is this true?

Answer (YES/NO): YES